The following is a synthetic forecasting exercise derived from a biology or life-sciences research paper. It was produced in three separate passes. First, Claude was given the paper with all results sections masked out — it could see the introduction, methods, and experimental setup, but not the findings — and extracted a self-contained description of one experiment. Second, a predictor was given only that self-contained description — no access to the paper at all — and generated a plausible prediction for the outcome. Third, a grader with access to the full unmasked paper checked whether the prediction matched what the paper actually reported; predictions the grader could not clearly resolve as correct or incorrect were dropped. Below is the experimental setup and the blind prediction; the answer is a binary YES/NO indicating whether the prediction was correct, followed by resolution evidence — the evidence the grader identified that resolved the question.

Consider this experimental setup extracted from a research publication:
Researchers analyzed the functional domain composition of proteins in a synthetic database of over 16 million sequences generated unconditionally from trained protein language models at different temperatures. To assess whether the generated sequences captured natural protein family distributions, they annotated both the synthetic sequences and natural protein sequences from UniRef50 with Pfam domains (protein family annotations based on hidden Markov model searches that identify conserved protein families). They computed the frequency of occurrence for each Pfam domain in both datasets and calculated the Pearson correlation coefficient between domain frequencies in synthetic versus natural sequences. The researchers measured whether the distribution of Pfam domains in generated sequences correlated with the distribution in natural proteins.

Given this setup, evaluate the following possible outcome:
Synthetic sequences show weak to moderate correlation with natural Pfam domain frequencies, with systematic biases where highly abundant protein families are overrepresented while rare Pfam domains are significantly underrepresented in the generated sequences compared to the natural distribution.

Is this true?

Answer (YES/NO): NO